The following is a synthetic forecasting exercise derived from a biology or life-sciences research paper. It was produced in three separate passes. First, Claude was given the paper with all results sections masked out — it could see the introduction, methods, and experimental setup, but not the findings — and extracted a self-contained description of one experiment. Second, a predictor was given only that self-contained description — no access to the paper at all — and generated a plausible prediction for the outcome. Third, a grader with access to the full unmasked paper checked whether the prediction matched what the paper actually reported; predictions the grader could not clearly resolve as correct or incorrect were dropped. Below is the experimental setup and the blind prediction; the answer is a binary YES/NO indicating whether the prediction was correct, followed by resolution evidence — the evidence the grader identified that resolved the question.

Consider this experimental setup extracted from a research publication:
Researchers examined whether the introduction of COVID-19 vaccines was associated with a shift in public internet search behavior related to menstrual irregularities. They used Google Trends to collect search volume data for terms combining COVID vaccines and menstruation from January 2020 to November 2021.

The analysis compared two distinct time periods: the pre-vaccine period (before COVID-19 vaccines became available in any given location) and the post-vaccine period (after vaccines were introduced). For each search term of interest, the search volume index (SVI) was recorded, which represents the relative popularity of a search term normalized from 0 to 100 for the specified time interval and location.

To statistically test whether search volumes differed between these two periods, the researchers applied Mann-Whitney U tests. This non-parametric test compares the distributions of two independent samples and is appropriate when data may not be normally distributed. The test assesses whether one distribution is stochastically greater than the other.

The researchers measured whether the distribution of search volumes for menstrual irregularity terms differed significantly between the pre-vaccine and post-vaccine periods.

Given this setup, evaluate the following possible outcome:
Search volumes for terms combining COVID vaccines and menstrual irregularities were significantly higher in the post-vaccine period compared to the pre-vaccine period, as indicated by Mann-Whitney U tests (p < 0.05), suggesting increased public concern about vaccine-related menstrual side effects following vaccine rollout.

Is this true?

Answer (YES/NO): YES